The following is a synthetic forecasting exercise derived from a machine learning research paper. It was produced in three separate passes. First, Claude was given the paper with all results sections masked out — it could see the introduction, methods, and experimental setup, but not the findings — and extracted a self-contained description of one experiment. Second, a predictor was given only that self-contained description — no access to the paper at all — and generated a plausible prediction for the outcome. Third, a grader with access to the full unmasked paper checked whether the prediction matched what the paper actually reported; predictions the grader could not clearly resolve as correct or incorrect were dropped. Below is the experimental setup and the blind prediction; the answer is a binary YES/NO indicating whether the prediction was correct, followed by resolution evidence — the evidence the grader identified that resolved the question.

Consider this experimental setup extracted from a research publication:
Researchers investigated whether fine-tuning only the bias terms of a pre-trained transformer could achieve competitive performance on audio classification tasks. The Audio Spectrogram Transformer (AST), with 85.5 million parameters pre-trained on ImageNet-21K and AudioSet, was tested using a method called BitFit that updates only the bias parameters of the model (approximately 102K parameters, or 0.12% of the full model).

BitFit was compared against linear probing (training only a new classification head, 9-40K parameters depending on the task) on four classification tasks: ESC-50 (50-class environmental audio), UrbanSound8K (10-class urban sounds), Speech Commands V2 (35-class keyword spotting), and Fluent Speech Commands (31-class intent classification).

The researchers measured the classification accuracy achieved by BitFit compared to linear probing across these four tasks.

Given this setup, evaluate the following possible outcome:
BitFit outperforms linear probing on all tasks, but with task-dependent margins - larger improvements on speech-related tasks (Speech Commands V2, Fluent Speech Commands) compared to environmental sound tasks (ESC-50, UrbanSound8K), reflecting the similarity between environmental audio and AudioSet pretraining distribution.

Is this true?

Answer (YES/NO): YES